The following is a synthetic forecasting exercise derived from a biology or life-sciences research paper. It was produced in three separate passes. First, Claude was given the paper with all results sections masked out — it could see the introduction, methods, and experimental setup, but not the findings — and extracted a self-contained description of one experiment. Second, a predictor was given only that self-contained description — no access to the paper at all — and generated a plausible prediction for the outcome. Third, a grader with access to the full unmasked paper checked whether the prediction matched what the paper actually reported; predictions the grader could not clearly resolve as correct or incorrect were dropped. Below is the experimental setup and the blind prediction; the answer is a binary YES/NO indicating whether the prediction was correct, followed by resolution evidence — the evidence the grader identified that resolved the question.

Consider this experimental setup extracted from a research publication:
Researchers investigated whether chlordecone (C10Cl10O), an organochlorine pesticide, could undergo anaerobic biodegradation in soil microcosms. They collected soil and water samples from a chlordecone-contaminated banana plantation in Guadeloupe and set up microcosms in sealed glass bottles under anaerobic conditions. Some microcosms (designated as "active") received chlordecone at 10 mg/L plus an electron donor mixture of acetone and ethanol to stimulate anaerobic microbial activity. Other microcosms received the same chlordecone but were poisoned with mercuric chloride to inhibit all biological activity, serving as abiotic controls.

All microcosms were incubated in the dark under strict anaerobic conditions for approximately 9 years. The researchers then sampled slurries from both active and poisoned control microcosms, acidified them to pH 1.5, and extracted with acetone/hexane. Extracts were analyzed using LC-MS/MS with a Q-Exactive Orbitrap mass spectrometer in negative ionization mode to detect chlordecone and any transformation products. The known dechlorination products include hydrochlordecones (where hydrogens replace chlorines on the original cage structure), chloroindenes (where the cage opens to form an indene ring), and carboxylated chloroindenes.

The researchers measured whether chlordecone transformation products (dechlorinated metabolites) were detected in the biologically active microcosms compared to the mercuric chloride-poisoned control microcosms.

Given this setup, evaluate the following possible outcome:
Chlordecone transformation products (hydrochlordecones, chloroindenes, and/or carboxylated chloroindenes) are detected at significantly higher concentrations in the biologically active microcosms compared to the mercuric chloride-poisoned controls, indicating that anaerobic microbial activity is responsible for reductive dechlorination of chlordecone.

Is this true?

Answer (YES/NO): YES